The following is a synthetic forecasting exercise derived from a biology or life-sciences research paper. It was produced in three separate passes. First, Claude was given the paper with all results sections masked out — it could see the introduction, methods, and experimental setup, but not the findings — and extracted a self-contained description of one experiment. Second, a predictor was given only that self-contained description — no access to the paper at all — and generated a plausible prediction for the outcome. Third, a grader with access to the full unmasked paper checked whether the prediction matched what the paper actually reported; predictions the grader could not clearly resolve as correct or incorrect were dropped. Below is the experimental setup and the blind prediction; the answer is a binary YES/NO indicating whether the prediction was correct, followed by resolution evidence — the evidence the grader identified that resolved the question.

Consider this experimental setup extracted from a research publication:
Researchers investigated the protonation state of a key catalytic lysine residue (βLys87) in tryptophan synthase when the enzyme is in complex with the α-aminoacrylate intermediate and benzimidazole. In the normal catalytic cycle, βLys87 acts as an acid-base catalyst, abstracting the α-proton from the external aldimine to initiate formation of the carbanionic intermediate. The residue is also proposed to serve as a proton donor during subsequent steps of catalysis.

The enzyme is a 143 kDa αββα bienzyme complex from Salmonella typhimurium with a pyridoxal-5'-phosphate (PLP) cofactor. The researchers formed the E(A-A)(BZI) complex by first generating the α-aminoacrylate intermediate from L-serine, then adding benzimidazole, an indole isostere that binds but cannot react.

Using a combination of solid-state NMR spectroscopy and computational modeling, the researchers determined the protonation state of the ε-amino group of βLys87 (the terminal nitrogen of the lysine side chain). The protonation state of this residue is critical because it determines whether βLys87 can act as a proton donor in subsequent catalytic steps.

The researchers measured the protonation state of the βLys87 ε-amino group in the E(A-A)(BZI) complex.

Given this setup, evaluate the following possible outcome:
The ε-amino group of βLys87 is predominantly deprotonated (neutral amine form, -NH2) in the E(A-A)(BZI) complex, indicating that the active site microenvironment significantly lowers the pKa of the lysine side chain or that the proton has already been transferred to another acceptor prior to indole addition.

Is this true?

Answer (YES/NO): NO